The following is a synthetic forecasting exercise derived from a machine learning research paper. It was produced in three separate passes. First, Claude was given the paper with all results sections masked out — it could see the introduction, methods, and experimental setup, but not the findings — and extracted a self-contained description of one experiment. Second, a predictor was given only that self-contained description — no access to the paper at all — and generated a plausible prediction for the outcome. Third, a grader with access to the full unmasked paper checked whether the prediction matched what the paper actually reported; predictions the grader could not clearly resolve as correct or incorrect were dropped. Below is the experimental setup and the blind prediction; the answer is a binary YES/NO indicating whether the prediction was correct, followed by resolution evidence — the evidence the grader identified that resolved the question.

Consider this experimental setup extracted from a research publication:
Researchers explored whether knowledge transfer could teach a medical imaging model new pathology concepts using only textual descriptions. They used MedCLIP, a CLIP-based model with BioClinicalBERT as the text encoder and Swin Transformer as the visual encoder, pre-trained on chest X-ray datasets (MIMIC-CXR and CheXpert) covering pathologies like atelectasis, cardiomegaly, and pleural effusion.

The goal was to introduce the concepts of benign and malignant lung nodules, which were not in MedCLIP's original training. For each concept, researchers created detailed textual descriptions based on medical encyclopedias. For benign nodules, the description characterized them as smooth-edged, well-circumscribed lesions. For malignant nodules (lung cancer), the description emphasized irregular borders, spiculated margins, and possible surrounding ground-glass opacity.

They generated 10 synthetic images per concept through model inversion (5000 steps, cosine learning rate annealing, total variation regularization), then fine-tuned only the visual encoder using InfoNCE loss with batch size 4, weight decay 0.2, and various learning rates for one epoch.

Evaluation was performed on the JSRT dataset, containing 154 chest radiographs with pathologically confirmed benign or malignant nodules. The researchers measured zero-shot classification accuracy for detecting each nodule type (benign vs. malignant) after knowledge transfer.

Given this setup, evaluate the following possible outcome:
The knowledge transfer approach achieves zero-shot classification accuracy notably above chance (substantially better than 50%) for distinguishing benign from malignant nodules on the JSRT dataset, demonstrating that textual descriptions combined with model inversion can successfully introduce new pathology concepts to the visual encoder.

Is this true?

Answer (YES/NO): NO